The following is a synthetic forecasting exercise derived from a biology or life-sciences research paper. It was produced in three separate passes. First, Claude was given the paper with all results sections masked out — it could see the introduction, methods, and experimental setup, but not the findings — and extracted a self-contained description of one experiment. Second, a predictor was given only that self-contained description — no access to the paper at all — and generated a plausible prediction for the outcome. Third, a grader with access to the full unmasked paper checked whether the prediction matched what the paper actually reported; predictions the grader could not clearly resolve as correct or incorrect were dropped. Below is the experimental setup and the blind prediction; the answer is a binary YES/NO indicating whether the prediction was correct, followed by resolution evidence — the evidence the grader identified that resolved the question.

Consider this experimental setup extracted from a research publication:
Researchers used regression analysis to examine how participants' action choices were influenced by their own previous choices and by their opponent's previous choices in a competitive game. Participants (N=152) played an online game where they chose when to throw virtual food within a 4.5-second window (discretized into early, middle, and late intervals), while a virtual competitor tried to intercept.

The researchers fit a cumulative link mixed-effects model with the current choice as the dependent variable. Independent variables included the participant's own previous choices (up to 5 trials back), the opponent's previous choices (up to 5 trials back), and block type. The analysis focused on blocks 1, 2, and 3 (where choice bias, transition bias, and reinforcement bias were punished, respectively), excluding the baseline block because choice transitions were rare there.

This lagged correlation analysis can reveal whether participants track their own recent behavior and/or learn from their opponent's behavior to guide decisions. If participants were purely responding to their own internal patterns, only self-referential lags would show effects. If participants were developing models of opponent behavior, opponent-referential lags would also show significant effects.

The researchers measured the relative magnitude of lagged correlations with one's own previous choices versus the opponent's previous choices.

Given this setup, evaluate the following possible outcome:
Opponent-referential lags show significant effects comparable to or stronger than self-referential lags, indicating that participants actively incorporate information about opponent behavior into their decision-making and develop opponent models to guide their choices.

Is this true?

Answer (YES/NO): YES